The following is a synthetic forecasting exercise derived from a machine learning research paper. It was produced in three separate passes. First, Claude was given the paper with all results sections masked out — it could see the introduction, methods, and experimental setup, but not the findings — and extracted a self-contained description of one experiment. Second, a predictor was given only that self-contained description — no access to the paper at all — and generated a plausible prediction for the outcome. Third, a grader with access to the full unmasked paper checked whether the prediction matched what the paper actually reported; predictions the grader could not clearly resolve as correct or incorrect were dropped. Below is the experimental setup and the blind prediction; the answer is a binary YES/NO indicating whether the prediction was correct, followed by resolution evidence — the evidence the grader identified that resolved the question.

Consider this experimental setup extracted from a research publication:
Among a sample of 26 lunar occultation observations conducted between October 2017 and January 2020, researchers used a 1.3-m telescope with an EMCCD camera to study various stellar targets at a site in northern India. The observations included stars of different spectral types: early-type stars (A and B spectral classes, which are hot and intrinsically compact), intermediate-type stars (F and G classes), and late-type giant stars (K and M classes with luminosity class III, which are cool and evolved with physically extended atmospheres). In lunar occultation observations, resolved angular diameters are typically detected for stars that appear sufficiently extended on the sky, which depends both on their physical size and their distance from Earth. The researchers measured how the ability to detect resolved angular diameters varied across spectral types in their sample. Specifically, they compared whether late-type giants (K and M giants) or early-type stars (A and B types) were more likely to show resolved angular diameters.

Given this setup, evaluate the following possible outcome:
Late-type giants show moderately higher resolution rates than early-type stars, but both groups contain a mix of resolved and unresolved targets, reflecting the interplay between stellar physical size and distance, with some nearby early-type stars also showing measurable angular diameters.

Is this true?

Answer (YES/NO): NO